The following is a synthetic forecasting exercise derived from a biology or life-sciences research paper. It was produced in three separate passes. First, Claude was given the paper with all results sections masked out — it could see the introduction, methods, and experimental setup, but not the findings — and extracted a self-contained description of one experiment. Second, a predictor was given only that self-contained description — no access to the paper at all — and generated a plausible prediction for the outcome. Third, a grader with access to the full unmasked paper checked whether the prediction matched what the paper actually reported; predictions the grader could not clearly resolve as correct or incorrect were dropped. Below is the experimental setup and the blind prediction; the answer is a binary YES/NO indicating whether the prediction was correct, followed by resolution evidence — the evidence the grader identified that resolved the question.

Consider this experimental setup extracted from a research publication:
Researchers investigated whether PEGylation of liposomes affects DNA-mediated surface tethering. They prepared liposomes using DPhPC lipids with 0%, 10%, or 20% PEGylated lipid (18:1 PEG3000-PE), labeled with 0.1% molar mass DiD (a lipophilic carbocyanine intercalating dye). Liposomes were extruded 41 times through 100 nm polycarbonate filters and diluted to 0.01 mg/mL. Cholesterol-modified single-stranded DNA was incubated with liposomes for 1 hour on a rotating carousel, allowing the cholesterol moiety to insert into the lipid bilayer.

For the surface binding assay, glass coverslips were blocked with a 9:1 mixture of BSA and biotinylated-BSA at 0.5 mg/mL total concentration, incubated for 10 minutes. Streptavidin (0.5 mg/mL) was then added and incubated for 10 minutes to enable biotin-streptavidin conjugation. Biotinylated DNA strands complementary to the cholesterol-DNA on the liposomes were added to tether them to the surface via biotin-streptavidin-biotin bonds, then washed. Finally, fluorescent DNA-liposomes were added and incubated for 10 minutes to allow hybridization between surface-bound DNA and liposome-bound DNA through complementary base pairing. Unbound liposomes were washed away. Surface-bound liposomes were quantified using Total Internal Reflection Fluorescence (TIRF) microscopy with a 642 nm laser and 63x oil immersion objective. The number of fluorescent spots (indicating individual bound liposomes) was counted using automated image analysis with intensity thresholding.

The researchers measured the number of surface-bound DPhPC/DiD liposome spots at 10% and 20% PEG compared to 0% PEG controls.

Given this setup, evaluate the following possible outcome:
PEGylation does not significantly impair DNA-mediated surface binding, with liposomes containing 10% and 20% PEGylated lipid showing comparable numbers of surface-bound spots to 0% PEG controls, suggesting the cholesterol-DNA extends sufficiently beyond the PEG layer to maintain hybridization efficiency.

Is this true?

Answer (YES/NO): NO